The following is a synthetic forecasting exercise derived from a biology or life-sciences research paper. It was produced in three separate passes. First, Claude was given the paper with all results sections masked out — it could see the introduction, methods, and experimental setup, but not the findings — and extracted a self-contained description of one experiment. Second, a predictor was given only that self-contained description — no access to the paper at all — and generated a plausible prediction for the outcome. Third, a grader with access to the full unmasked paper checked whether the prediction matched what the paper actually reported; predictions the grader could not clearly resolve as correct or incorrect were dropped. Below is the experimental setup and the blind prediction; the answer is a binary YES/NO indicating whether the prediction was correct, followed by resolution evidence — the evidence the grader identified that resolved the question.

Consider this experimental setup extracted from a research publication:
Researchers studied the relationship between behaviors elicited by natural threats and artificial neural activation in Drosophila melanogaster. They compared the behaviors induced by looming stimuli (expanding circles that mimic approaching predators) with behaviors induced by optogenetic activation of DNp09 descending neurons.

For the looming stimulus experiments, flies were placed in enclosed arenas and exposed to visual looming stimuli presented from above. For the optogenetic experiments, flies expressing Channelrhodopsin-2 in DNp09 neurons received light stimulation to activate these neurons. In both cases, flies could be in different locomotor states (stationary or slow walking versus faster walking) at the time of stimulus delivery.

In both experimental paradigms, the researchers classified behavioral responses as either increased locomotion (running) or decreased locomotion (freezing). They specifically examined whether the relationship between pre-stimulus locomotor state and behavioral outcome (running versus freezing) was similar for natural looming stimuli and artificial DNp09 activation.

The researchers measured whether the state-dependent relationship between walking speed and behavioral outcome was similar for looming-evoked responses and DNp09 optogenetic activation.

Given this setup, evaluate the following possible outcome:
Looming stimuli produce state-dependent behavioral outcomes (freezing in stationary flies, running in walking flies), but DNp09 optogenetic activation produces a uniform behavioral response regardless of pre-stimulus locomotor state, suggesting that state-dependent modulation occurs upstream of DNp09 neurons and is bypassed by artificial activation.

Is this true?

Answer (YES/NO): NO